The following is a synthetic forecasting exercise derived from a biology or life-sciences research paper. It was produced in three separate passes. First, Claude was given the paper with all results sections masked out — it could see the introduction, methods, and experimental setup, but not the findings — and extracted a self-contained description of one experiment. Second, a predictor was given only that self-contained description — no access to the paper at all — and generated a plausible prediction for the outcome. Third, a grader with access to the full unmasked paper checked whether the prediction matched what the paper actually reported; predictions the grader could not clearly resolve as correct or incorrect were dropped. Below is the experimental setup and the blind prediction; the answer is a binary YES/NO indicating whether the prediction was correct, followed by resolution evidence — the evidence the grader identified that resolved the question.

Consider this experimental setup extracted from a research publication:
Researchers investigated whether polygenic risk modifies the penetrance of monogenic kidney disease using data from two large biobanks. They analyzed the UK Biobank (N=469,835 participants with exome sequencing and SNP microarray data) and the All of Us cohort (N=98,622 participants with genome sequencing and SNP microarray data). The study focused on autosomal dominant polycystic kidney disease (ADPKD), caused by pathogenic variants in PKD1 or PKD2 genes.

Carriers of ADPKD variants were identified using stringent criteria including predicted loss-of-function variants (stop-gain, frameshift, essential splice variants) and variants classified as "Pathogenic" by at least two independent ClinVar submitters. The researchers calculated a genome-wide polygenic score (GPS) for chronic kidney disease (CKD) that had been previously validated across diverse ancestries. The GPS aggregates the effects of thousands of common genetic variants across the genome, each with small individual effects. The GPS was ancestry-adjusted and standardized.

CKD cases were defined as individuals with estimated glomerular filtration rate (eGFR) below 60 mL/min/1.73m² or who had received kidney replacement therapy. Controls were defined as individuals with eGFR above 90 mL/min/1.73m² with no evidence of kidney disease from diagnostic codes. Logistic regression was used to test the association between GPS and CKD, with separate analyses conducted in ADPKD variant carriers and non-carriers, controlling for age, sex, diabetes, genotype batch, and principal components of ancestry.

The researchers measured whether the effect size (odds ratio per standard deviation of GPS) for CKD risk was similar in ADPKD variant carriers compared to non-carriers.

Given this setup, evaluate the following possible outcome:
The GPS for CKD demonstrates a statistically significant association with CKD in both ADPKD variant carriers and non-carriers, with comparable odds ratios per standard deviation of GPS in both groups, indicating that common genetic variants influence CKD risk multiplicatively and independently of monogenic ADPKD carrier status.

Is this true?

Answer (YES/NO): YES